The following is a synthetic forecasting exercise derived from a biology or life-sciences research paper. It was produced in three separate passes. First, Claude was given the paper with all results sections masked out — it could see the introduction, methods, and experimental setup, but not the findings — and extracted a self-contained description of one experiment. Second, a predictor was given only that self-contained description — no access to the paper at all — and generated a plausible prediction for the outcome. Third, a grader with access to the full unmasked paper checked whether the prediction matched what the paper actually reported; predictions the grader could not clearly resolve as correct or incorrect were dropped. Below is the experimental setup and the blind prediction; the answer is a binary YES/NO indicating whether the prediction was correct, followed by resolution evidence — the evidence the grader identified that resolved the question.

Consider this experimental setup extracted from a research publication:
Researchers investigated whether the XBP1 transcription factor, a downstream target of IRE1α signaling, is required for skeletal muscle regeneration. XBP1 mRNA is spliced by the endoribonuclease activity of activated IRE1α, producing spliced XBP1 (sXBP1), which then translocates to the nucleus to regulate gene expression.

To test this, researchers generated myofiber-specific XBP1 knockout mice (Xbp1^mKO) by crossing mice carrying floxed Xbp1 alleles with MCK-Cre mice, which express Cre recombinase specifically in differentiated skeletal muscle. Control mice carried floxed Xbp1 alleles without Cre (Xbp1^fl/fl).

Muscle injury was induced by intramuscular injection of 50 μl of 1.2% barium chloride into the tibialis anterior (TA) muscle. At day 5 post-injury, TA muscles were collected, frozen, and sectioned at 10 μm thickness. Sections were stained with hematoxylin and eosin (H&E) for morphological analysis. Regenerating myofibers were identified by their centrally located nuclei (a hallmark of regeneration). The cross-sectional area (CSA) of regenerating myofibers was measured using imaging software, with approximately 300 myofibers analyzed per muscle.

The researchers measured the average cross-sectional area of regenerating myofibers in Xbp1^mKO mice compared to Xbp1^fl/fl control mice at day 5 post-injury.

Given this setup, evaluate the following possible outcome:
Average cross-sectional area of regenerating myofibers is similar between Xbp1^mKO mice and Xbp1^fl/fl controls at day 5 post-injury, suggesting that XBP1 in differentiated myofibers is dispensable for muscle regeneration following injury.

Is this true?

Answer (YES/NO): NO